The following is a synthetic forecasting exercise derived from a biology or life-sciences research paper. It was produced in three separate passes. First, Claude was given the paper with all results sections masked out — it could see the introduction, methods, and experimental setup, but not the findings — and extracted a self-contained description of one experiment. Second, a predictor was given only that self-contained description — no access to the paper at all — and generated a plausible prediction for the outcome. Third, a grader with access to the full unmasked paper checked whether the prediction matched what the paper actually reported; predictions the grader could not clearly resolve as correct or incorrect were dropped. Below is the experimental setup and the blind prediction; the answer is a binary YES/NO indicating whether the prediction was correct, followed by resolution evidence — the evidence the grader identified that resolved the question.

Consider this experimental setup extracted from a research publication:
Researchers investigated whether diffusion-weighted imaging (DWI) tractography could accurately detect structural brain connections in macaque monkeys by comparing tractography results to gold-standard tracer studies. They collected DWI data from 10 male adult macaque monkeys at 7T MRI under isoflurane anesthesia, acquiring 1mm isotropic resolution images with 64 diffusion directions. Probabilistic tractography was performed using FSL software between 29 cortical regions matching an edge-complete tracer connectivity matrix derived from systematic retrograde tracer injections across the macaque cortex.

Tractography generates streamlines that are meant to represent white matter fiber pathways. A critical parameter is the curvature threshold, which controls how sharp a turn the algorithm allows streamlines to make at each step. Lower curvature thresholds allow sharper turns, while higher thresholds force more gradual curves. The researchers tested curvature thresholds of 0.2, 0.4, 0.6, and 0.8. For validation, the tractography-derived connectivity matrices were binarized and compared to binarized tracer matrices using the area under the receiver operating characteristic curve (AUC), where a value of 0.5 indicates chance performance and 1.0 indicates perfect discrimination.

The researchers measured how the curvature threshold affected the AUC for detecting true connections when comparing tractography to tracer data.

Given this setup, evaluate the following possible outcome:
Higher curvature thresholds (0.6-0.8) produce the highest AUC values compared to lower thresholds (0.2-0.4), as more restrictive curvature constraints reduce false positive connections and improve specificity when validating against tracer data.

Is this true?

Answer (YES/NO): NO